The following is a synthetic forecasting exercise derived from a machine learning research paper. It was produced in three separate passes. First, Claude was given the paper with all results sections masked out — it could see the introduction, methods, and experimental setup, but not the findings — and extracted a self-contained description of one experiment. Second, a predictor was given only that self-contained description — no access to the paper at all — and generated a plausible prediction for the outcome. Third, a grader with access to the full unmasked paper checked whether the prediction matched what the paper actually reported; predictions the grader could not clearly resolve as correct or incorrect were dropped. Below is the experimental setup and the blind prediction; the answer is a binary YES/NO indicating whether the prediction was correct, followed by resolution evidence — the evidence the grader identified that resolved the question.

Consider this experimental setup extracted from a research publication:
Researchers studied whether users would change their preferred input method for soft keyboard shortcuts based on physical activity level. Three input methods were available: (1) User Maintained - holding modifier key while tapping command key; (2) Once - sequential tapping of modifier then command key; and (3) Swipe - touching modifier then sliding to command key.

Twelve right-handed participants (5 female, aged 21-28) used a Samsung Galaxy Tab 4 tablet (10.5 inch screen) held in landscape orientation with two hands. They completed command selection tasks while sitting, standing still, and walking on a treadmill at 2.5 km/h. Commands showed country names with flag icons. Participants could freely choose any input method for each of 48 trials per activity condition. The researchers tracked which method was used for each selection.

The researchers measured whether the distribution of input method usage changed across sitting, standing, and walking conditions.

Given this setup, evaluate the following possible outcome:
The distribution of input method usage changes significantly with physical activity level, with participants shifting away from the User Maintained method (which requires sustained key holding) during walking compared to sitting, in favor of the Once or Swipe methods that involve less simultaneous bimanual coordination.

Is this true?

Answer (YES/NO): NO